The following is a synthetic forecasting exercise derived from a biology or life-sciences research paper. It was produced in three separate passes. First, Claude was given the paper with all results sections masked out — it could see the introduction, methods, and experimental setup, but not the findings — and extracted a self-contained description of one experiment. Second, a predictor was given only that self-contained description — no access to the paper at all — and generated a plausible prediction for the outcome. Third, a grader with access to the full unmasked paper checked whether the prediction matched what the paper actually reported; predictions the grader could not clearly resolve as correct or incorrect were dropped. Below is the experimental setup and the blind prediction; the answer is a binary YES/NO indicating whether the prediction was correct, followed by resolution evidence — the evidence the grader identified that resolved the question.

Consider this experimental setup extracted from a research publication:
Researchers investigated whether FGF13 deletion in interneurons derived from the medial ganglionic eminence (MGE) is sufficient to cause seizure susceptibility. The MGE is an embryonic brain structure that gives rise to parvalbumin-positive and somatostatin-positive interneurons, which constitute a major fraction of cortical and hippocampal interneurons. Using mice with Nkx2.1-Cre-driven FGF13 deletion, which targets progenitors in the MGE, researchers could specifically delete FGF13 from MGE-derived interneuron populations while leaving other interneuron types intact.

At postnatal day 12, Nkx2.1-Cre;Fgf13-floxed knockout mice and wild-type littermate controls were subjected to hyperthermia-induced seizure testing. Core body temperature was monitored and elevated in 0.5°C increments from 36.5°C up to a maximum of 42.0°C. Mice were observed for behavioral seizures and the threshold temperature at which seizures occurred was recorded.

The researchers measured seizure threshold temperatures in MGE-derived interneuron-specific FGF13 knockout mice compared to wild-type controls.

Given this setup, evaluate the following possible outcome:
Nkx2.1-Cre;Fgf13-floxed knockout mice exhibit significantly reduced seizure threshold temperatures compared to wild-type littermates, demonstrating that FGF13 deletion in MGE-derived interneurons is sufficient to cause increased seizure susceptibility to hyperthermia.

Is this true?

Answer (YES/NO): YES